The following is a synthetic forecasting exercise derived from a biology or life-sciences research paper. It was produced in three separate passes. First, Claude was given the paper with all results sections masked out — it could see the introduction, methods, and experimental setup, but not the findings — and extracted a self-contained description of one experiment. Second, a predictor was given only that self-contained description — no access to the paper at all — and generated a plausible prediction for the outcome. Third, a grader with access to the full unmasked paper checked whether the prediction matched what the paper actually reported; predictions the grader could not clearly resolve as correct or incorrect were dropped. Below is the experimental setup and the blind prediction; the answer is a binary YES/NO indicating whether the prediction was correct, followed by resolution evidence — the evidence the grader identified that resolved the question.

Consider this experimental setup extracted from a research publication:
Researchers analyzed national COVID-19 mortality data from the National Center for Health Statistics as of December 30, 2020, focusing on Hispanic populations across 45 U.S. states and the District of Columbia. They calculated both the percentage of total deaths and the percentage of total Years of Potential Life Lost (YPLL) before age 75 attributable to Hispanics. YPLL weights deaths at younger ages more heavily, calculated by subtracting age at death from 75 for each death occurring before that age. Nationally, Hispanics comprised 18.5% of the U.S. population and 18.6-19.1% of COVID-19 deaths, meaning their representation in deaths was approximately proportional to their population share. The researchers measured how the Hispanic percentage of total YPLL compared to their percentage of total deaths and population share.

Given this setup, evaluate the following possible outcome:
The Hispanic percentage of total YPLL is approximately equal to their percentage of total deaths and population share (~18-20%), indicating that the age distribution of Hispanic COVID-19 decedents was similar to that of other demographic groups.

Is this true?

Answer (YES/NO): NO